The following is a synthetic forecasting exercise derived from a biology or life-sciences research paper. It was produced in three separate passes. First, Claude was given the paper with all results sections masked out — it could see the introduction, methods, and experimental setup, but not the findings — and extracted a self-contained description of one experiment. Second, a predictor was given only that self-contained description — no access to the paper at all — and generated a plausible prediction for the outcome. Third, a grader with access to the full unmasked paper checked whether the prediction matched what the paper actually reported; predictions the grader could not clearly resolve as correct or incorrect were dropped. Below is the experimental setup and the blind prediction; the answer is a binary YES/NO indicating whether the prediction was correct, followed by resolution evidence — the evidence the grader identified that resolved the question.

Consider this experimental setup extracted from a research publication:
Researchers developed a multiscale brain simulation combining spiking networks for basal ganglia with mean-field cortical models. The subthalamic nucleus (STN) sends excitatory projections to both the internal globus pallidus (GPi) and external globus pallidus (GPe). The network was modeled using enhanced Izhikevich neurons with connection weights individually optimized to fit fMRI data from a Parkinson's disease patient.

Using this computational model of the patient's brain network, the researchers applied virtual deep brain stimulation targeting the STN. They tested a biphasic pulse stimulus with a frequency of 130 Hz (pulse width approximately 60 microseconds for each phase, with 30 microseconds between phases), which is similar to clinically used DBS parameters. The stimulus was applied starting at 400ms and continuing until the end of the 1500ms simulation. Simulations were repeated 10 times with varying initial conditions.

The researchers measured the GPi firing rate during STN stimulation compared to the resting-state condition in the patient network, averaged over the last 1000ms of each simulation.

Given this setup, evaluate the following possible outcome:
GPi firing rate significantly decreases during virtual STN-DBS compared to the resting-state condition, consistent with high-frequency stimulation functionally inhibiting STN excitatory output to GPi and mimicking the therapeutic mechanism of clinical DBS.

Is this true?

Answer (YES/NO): NO